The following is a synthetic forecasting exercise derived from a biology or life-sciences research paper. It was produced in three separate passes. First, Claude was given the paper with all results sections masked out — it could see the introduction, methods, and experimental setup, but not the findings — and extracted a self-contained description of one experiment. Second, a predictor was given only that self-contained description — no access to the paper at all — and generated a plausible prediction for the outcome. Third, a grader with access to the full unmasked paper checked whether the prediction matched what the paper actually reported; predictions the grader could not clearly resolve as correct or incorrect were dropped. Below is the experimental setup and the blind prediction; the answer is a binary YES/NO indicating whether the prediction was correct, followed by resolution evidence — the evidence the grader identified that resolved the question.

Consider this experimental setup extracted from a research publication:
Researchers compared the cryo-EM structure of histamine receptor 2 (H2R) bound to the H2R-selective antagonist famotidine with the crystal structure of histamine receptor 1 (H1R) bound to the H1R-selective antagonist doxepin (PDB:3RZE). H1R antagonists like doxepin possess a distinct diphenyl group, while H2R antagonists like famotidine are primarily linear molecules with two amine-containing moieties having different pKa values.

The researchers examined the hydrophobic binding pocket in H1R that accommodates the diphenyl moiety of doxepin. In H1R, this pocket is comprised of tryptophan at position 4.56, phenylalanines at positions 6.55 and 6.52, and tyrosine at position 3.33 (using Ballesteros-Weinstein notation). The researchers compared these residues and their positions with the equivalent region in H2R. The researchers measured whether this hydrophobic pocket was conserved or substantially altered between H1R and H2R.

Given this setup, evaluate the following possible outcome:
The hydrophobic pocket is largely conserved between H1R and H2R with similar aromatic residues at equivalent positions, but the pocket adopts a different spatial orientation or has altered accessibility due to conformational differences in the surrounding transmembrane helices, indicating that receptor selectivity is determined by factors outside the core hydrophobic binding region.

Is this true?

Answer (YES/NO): NO